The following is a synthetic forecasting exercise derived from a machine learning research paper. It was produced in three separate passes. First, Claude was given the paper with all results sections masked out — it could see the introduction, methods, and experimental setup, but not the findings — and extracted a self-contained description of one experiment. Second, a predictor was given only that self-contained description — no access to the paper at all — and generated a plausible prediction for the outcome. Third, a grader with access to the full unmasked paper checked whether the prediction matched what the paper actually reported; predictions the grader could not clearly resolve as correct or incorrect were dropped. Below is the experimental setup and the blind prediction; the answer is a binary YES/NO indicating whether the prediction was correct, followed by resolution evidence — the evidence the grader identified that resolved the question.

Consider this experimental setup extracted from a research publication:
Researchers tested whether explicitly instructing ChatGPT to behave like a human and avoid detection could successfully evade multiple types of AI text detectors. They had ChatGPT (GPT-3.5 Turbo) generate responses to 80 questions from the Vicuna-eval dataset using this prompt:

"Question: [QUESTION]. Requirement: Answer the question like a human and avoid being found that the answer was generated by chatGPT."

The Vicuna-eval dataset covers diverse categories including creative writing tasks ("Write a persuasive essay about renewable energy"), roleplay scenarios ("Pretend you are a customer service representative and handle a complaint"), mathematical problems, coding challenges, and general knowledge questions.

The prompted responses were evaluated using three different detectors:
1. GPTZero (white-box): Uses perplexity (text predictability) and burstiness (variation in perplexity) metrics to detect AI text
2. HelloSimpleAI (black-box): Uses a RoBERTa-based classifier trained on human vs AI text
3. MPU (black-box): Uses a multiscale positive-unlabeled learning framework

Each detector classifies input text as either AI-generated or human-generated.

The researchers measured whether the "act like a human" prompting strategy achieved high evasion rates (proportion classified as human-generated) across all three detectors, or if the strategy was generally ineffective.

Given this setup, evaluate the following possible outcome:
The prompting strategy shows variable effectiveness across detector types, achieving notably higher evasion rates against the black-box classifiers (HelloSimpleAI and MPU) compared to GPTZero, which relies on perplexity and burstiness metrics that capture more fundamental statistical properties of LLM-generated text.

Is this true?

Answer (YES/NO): NO